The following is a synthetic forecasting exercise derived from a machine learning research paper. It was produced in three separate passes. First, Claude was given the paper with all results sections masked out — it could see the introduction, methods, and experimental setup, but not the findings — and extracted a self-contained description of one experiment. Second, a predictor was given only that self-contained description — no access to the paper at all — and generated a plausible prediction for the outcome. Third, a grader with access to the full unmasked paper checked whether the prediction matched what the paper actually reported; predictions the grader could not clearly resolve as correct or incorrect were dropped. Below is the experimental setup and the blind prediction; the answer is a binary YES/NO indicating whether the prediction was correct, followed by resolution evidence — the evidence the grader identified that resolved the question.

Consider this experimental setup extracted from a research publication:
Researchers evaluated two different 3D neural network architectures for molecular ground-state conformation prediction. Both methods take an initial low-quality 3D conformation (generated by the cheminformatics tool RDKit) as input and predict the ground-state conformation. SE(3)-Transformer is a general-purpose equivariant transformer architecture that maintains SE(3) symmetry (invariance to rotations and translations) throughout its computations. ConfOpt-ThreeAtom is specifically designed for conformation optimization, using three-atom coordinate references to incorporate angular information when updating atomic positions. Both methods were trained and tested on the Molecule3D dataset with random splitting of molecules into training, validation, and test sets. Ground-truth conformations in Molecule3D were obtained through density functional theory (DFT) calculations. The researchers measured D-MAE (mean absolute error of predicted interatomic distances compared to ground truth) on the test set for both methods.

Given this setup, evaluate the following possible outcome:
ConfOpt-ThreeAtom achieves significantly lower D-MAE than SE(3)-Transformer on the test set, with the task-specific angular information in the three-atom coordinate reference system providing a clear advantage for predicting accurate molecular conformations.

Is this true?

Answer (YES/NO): YES